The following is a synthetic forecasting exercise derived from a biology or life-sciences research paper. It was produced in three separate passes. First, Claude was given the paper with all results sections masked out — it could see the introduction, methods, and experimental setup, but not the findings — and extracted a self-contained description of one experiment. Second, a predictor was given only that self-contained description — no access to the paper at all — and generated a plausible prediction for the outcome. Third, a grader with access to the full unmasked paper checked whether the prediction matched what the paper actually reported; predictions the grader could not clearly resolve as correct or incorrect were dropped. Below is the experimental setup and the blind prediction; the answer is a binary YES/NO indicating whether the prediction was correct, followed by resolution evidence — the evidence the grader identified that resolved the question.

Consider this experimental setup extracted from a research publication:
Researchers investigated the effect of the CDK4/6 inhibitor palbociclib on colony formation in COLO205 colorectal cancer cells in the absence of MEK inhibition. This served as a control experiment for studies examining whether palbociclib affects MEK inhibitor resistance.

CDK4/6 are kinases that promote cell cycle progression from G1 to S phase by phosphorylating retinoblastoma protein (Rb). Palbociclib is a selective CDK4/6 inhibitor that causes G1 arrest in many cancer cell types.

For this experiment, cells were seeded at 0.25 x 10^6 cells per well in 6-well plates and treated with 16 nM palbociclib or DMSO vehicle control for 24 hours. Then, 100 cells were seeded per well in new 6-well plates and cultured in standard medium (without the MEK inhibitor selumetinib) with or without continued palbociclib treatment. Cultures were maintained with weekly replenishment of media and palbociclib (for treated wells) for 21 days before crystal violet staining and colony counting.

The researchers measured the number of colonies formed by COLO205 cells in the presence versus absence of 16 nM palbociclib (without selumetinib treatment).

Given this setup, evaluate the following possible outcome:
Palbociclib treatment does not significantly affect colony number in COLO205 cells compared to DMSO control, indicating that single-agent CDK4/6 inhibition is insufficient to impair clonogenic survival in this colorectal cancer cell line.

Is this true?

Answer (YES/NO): YES